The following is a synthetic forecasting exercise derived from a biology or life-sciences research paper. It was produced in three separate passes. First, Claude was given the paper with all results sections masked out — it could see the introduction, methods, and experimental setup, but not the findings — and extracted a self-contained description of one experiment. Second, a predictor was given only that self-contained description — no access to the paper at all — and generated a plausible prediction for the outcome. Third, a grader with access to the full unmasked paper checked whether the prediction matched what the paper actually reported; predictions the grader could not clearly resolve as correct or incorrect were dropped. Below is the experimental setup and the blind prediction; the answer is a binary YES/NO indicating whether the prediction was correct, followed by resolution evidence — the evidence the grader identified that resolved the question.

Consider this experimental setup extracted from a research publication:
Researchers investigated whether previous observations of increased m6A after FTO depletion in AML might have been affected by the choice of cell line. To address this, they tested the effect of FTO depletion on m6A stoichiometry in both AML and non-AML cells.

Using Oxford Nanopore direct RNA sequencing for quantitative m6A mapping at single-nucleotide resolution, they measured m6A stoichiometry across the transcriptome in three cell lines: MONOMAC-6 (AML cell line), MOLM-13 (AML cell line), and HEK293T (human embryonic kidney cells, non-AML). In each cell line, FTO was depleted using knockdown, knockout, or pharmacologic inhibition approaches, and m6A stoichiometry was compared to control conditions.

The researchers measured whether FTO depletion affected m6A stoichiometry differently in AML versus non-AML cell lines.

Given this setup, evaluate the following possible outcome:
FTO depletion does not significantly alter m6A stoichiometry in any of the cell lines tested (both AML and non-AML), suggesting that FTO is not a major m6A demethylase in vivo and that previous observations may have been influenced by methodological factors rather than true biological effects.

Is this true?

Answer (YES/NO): YES